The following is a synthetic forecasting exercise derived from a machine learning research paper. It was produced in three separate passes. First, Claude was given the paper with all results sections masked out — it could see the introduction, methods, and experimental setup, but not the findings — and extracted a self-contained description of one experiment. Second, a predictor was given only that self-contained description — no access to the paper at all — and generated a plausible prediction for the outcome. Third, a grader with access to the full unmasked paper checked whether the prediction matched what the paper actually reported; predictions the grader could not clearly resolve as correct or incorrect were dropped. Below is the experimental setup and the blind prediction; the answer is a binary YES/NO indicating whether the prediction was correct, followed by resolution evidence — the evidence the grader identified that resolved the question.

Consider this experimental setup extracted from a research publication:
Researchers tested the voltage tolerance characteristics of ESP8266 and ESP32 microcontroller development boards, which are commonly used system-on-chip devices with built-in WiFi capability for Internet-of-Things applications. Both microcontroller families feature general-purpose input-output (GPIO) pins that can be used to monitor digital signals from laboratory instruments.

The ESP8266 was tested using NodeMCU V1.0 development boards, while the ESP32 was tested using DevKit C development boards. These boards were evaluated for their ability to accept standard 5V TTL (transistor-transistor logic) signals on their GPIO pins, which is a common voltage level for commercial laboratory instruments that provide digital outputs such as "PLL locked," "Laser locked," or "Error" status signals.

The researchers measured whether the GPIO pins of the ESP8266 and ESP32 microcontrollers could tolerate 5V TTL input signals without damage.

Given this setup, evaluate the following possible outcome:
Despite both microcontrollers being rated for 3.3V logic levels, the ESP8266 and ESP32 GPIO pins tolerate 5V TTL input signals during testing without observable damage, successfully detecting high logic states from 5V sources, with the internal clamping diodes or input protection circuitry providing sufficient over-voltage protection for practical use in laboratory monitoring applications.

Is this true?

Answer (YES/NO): NO